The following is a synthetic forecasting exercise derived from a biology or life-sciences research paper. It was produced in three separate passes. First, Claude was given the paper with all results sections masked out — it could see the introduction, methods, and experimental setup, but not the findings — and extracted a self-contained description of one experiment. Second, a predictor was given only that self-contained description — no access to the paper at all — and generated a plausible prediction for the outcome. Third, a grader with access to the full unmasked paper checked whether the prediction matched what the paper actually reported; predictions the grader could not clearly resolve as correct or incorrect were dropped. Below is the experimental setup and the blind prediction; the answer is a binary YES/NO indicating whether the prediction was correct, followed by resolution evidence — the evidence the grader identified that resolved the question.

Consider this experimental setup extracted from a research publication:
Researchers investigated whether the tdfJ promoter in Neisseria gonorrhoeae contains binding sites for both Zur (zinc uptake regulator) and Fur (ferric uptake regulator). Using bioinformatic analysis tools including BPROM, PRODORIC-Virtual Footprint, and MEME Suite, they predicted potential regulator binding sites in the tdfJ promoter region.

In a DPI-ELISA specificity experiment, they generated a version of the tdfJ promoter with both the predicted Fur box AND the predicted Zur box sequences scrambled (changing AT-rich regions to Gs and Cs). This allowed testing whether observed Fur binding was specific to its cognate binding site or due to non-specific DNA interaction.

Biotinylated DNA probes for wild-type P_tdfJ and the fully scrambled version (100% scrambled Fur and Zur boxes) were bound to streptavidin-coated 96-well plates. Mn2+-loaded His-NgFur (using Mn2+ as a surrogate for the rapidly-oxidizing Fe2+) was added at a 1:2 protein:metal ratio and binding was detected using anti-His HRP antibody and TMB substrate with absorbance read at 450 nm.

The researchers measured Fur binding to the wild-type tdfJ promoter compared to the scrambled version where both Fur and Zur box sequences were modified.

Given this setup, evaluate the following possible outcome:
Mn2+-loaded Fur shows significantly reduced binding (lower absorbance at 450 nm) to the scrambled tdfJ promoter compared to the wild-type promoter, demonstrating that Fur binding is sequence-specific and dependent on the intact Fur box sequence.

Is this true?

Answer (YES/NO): YES